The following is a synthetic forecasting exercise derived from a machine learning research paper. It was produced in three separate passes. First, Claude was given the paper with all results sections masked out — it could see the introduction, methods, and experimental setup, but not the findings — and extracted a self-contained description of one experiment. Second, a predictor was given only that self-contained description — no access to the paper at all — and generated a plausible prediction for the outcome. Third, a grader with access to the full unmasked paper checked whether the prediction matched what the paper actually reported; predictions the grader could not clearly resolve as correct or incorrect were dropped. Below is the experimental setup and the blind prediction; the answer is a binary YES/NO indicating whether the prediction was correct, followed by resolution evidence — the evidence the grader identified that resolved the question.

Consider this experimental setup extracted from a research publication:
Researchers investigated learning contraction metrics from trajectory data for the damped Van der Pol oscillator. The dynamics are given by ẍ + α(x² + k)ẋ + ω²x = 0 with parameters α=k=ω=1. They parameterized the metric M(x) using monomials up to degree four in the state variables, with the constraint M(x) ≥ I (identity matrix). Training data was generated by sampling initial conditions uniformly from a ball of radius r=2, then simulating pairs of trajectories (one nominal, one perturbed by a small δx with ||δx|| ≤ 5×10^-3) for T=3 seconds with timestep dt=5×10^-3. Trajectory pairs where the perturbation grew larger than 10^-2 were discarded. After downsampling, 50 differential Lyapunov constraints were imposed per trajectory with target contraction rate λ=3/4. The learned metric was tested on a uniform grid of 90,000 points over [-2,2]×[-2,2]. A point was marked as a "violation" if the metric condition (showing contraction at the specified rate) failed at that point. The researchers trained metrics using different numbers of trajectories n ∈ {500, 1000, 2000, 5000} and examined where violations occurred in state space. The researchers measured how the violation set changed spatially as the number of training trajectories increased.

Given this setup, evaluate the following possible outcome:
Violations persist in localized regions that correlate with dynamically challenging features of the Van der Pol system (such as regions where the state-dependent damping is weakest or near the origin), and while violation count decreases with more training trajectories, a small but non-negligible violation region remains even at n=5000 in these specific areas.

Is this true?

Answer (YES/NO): NO